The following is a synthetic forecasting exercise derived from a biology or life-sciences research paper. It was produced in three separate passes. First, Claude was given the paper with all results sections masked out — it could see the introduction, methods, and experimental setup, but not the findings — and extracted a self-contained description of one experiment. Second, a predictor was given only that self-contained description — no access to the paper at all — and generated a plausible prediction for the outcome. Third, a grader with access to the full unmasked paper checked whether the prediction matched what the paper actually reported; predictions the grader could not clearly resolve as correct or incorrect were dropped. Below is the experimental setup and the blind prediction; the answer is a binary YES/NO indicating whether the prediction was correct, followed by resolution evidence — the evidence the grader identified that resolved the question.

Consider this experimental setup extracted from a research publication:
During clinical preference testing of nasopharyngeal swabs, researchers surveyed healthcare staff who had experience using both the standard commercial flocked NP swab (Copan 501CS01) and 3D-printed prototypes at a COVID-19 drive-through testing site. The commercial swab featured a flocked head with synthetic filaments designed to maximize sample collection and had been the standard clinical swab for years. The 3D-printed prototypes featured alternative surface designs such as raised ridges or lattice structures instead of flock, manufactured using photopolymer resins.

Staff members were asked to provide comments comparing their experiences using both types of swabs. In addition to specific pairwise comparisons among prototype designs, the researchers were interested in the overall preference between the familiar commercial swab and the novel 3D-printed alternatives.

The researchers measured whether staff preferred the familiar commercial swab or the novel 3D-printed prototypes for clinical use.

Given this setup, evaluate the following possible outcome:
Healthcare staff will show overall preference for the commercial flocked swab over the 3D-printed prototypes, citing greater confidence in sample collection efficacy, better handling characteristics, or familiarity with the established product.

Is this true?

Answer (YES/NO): YES